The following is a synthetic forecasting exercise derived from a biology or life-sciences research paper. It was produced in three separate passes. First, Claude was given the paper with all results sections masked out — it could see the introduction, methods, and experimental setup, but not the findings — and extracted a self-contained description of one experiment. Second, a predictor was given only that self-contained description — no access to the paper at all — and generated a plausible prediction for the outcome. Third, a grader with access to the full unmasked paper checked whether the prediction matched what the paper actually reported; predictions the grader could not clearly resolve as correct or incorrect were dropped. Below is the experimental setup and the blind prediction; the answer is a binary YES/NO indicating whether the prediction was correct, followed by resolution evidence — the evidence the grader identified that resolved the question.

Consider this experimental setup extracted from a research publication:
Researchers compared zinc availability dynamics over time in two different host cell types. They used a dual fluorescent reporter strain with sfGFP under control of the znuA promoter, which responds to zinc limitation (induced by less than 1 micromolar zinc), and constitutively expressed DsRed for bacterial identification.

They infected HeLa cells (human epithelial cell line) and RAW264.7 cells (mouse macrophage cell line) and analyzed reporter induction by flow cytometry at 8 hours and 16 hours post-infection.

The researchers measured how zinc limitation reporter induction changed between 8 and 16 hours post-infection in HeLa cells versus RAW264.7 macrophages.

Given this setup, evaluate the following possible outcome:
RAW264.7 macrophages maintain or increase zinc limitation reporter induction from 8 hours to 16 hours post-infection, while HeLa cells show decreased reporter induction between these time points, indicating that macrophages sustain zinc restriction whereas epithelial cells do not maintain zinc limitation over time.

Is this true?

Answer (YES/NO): NO